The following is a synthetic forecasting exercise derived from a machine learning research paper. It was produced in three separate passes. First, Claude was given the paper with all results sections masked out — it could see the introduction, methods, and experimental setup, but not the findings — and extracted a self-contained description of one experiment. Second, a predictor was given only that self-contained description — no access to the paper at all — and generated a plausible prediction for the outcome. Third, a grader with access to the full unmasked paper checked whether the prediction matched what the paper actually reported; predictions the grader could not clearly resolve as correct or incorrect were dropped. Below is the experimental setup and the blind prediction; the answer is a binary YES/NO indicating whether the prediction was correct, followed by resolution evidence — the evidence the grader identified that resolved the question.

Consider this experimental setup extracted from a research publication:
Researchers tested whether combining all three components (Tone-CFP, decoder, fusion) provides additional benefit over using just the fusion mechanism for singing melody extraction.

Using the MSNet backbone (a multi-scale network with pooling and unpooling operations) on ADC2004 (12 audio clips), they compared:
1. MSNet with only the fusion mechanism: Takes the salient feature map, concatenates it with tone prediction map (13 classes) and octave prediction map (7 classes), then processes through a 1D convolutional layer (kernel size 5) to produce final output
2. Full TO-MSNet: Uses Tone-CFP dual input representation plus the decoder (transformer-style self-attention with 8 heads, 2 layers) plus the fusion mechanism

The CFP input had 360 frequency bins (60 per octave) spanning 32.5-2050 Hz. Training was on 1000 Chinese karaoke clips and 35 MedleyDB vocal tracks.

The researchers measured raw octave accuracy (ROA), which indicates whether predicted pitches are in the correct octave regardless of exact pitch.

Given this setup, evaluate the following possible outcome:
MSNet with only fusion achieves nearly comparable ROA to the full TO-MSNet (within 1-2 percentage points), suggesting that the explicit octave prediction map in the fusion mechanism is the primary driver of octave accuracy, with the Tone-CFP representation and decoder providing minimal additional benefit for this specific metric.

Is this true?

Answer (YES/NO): YES